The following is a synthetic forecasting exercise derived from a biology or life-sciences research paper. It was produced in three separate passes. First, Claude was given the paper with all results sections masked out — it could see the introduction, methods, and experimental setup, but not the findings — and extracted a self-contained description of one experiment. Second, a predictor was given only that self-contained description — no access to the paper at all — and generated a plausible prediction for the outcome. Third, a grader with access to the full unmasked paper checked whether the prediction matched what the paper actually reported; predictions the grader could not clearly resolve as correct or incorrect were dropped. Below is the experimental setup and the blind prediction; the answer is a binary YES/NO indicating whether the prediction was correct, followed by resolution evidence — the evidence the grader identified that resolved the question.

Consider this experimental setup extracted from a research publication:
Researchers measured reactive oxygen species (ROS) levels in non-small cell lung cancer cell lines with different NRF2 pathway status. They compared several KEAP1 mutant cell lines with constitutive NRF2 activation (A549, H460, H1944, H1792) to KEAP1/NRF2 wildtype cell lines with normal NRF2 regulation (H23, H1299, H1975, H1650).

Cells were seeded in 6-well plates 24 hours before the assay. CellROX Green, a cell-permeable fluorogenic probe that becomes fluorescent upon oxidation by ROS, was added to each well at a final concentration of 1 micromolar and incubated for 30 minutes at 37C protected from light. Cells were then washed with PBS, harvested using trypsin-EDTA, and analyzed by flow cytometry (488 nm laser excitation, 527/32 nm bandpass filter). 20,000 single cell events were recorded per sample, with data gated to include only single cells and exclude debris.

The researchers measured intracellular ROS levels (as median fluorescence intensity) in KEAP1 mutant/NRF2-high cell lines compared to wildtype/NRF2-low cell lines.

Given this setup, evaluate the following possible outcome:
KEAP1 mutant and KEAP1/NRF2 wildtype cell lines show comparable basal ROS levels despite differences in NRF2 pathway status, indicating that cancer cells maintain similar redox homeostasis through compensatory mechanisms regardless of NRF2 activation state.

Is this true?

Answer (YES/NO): NO